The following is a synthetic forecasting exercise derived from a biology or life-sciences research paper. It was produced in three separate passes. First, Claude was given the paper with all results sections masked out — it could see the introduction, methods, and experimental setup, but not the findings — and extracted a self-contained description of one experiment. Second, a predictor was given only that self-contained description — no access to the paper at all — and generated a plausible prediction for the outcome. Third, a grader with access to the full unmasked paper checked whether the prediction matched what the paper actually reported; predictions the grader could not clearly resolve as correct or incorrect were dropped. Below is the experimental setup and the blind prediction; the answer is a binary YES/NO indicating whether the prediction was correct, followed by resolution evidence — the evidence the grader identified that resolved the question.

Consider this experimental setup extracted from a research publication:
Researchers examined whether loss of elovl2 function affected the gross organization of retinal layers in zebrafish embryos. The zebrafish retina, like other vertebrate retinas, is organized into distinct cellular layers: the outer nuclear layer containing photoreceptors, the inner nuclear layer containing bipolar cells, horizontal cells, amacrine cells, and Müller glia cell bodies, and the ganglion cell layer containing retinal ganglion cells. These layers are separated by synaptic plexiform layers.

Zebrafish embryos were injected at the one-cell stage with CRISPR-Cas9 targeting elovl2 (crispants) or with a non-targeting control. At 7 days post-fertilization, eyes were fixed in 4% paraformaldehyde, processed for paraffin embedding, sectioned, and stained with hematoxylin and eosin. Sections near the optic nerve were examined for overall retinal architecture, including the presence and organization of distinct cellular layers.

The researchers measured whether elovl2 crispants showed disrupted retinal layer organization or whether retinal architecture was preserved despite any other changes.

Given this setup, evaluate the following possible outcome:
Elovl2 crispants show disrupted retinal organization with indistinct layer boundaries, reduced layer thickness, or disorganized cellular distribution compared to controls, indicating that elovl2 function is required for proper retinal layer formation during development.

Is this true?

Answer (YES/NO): NO